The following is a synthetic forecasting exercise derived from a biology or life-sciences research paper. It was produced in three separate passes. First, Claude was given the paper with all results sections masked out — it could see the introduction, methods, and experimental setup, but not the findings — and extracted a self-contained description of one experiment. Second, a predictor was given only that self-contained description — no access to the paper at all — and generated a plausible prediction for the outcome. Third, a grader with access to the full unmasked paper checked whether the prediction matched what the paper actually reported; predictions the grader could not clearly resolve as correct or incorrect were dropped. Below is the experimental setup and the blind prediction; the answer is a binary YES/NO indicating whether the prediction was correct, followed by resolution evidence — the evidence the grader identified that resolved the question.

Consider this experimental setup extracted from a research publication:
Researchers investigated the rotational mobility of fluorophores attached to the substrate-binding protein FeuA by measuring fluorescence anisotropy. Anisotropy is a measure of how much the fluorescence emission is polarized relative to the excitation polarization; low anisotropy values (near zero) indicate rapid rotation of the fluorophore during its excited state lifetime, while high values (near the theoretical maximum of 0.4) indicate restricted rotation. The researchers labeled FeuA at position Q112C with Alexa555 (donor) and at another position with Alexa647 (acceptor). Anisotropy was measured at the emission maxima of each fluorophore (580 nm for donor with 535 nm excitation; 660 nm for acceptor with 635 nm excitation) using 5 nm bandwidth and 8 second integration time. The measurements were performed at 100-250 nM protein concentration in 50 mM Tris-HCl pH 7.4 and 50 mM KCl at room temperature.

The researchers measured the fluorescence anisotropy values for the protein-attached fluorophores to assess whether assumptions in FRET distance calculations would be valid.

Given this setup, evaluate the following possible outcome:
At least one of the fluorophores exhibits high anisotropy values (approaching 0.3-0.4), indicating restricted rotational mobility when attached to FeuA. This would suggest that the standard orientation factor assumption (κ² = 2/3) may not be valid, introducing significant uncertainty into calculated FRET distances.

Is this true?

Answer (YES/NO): NO